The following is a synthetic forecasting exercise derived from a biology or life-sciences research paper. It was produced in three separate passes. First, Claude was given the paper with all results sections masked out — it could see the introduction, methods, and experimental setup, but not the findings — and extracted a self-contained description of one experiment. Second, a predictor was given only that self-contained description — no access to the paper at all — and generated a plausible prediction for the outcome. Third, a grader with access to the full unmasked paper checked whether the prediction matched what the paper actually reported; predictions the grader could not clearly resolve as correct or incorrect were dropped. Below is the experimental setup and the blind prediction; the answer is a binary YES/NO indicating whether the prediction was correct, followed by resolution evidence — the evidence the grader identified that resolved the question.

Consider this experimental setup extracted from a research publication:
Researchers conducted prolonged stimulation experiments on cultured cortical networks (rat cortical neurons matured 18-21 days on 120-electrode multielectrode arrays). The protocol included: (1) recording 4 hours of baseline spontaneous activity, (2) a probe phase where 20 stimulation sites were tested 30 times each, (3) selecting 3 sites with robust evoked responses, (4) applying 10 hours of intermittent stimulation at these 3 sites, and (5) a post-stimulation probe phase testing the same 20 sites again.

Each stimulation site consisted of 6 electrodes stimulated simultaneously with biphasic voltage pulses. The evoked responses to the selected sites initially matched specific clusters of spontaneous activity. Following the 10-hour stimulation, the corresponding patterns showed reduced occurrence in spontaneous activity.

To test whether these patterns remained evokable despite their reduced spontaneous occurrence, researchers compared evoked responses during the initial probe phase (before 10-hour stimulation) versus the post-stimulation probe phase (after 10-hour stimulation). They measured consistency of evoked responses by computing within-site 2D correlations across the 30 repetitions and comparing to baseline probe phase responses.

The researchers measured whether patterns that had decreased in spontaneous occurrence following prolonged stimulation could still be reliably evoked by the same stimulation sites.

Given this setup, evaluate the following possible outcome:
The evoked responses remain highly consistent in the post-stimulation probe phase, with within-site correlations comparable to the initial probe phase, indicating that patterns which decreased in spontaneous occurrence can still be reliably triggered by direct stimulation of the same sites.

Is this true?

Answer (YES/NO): YES